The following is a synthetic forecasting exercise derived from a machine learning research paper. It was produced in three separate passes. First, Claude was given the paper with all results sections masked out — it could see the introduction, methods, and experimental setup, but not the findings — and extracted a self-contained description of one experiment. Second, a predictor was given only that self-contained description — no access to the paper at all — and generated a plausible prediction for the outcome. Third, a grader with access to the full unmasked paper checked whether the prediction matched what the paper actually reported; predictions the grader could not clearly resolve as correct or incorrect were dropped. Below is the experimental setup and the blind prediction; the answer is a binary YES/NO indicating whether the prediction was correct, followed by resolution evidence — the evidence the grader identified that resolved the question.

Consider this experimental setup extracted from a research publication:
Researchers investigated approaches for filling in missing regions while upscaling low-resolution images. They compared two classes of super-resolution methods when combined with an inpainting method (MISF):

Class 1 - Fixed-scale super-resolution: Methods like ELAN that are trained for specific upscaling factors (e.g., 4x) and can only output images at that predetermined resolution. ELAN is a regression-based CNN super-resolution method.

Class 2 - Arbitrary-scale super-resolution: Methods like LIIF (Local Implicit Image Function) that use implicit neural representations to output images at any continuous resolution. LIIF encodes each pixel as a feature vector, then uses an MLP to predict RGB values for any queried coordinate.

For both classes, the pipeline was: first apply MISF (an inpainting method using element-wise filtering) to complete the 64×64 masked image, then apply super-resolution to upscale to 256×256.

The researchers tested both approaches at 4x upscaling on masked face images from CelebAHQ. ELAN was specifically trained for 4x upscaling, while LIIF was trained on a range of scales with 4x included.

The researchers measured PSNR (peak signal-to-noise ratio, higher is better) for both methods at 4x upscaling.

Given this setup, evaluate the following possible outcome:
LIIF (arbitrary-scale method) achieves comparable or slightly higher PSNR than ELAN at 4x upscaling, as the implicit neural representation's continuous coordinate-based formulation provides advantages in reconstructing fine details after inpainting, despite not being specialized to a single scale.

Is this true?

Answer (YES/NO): NO